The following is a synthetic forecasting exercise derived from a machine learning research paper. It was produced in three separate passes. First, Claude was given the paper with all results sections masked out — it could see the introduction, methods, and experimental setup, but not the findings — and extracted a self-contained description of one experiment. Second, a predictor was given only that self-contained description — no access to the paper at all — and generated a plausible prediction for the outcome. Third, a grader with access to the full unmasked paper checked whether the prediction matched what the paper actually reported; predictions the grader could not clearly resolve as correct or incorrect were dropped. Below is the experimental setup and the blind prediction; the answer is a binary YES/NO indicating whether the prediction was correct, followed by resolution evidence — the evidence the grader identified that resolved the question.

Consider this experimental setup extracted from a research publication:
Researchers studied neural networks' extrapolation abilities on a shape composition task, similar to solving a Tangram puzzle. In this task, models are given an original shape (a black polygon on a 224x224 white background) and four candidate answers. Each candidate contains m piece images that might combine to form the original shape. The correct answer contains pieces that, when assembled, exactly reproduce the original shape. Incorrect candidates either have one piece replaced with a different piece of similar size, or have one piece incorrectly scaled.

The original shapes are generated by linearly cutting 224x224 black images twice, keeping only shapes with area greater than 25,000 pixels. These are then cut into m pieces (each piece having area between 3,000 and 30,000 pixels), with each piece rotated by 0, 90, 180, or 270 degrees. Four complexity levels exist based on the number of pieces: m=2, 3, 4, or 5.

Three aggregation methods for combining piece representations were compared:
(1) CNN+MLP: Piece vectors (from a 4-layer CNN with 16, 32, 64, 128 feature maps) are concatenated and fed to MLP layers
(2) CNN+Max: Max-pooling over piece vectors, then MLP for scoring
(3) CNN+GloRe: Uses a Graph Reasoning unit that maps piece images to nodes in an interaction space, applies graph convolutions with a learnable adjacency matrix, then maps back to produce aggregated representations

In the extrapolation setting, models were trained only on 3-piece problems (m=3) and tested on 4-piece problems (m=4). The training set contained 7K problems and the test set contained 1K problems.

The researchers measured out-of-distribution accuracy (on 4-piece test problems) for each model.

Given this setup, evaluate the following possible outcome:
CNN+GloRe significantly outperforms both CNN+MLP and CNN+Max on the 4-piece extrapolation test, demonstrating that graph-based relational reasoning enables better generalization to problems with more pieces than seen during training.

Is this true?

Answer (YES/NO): NO